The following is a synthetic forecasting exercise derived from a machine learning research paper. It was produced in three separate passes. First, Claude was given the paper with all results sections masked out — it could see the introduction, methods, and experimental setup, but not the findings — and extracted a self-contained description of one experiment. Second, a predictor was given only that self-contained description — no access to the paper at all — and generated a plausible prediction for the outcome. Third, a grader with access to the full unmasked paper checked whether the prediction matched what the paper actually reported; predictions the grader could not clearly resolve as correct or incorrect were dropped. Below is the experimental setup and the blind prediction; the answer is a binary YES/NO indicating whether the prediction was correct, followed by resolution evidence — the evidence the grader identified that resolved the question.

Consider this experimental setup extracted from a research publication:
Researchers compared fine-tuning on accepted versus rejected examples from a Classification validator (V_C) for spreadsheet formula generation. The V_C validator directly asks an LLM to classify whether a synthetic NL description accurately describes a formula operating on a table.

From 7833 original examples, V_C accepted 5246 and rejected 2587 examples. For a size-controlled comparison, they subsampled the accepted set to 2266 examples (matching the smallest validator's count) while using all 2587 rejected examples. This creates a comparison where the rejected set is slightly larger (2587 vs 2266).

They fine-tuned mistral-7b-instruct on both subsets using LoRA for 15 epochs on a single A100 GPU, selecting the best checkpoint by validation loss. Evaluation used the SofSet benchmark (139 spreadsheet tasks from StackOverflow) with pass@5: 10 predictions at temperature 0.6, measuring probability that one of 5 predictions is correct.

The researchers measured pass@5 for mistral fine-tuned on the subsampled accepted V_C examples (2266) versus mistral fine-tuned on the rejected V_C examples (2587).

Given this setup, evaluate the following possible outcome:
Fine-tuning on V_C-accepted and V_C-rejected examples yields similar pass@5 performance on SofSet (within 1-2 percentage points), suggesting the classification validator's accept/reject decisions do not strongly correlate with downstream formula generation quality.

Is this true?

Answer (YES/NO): NO